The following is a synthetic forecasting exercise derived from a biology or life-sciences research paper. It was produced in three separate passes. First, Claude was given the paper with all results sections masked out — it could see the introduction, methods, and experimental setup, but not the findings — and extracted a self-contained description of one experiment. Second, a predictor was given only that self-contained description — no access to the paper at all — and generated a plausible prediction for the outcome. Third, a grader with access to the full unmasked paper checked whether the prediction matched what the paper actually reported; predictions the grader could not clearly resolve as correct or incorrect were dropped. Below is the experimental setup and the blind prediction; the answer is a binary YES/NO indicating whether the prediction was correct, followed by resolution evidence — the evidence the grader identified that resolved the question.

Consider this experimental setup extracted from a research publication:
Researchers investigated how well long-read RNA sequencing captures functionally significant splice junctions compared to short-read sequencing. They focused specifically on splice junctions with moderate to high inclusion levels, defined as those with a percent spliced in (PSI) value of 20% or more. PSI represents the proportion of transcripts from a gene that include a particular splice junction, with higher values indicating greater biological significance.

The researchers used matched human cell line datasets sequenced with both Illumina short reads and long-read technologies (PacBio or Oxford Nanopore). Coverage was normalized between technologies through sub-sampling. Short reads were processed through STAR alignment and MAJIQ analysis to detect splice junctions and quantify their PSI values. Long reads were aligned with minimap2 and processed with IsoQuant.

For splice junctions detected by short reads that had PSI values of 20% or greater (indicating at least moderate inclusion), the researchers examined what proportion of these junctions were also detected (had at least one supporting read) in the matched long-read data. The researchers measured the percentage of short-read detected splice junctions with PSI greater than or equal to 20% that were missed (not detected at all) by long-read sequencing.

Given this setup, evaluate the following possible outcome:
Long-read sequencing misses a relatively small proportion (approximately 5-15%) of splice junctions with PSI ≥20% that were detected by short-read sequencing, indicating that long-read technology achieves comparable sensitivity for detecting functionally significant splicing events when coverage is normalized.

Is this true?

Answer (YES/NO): NO